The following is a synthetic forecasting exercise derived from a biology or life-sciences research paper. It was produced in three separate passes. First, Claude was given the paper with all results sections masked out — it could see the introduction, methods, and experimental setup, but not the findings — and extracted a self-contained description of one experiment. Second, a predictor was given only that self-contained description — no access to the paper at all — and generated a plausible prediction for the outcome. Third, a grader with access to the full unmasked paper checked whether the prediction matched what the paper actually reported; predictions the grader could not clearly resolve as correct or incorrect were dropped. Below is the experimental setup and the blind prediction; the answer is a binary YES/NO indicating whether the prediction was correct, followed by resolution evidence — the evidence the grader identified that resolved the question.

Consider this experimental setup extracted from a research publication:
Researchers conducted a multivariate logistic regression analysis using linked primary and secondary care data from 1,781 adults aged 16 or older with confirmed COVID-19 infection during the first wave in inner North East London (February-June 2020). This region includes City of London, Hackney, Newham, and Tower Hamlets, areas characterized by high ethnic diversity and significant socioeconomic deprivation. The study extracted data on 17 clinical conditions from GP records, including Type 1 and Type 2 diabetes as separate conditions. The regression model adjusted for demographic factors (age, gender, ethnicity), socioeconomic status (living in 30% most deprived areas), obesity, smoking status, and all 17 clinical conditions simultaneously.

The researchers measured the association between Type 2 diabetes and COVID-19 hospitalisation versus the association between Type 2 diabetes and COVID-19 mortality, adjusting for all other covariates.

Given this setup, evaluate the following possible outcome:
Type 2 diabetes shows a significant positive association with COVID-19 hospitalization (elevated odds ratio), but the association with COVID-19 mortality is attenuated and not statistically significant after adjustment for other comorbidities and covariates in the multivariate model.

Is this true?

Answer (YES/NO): YES